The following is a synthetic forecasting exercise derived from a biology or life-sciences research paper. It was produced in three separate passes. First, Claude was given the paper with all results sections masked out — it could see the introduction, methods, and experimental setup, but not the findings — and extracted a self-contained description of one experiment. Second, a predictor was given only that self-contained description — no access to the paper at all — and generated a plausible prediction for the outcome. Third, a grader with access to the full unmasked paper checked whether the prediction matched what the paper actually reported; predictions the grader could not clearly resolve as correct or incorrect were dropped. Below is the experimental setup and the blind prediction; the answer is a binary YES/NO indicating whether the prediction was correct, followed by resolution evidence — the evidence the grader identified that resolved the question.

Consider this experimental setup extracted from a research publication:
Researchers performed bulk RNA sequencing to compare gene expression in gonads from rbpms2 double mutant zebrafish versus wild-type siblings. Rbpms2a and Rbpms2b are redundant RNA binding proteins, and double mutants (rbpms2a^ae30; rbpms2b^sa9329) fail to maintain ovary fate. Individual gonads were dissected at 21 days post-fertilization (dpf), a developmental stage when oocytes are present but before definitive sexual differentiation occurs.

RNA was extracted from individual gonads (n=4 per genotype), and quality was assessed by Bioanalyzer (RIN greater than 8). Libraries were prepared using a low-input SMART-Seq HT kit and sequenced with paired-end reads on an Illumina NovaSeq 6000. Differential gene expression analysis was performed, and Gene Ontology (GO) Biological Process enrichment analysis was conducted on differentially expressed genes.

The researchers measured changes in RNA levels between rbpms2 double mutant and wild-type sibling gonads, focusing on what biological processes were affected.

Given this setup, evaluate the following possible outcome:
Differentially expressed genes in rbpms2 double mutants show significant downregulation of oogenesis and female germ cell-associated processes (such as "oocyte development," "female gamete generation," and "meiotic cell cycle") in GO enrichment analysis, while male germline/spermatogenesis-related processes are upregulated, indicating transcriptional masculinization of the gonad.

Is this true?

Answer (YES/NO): NO